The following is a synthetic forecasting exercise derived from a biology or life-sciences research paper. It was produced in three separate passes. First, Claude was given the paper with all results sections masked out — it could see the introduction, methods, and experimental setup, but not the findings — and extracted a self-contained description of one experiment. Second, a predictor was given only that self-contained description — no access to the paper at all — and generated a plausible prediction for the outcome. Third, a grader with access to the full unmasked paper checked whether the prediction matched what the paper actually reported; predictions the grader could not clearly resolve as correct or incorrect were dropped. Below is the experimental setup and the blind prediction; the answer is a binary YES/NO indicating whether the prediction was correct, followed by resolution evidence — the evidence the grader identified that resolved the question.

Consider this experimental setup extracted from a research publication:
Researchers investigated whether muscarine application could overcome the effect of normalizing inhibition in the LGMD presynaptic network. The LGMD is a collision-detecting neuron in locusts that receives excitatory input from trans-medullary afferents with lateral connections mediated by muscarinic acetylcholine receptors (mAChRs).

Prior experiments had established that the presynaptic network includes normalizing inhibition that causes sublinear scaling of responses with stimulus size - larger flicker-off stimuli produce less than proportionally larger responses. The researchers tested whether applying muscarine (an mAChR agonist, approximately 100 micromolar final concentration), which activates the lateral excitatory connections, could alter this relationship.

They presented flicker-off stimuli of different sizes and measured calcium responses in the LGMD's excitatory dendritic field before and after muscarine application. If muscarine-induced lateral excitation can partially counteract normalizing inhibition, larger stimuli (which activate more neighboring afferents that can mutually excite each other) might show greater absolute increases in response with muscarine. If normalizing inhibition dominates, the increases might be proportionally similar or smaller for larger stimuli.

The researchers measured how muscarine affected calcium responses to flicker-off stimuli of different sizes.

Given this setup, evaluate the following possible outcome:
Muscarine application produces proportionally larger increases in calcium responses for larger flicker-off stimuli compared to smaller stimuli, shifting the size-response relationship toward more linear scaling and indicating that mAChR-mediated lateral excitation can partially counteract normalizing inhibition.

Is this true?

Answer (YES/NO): YES